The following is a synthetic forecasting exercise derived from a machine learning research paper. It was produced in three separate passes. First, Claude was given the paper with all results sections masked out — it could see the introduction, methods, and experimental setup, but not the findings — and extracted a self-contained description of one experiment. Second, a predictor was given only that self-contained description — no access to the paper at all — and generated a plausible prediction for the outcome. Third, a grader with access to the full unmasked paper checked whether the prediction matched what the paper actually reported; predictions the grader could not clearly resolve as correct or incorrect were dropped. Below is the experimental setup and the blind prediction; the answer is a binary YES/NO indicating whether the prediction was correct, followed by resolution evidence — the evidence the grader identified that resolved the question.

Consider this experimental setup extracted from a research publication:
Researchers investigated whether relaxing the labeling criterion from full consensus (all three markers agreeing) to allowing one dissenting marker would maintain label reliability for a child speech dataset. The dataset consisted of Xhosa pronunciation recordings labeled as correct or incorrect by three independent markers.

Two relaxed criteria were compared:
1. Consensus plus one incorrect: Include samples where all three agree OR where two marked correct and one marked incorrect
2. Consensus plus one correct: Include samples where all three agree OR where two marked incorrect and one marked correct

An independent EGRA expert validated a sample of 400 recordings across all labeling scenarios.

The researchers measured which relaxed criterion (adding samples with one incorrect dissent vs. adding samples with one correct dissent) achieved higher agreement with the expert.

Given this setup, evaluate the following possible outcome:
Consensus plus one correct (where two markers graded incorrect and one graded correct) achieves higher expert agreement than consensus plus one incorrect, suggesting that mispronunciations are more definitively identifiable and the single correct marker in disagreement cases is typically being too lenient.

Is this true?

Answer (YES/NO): NO